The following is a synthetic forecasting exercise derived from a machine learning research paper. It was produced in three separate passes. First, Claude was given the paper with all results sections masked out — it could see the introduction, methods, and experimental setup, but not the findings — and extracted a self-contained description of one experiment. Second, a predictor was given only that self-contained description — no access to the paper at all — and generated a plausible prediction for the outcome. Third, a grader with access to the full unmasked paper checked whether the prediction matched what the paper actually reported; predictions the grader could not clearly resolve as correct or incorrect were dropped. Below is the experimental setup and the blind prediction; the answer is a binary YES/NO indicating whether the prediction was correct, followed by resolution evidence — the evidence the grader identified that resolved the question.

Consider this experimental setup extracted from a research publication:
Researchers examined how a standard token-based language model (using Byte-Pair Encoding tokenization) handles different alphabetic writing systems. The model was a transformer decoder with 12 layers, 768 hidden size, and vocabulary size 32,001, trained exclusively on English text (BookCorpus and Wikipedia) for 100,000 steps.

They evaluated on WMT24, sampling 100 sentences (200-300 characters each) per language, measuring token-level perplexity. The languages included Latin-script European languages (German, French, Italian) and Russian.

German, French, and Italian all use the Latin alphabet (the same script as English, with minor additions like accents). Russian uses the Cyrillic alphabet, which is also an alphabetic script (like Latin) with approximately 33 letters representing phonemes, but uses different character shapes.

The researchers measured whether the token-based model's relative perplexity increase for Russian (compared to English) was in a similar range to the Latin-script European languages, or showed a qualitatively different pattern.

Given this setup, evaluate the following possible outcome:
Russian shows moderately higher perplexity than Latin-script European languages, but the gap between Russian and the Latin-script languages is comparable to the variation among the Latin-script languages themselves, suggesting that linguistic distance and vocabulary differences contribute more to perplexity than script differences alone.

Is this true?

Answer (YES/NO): NO